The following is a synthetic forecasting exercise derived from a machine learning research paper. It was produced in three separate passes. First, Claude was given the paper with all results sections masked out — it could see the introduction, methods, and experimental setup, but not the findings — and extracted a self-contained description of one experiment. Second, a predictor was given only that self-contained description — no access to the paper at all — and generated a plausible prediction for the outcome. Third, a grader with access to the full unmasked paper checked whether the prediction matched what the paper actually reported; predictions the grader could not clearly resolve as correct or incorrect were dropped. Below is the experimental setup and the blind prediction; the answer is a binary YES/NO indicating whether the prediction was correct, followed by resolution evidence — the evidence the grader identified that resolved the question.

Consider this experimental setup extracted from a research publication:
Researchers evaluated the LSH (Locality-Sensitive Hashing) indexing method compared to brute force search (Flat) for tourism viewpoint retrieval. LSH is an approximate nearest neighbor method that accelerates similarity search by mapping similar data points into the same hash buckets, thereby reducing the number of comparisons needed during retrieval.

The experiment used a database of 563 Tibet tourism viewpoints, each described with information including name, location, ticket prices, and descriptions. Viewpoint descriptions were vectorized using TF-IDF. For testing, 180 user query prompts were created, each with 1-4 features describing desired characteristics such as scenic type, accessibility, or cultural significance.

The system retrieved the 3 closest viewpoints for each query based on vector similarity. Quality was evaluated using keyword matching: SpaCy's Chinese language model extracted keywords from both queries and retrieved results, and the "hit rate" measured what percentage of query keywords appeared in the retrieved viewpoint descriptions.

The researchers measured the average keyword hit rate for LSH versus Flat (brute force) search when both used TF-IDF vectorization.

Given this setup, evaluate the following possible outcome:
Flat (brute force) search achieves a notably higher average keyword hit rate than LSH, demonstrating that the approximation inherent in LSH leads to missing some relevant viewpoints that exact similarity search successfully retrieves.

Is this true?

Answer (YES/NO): YES